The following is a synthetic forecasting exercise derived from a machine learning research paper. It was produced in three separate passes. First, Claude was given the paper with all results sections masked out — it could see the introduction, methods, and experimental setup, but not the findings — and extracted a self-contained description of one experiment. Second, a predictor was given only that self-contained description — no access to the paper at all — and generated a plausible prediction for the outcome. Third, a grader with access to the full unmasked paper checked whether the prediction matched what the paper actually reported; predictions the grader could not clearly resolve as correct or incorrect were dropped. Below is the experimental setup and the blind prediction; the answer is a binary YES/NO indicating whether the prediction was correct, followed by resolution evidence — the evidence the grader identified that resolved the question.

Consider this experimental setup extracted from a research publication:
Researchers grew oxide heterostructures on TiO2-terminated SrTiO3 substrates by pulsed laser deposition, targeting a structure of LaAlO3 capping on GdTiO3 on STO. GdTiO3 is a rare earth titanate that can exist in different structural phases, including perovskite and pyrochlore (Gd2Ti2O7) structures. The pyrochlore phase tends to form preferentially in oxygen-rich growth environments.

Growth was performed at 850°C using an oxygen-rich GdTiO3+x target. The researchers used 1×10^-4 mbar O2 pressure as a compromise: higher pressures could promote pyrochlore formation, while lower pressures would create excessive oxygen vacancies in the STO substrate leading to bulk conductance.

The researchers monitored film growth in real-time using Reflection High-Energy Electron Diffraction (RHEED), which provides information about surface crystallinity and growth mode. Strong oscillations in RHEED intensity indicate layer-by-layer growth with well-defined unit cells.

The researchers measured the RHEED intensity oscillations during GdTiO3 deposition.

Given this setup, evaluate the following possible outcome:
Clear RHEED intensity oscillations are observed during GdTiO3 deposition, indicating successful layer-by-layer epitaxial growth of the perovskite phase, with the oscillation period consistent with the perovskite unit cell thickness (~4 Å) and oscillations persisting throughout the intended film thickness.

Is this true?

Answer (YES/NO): NO